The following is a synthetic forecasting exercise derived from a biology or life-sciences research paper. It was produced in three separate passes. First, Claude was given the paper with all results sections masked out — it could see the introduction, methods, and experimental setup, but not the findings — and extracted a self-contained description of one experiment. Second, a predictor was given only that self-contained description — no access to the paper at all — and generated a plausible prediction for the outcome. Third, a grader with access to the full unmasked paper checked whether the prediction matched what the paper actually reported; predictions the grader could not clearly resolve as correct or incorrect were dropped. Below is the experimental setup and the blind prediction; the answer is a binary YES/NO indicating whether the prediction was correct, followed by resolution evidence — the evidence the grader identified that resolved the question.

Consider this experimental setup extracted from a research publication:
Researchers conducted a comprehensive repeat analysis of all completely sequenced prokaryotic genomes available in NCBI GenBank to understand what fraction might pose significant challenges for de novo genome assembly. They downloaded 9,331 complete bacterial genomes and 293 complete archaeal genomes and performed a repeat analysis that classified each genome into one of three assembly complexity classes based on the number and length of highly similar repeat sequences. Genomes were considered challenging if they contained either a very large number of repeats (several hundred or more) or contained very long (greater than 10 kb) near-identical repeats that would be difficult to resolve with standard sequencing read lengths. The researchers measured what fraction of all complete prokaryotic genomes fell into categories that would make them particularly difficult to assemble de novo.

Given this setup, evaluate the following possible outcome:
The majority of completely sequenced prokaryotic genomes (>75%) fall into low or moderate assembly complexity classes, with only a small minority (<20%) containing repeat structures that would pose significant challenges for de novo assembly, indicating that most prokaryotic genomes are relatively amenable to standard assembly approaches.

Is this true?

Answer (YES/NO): YES